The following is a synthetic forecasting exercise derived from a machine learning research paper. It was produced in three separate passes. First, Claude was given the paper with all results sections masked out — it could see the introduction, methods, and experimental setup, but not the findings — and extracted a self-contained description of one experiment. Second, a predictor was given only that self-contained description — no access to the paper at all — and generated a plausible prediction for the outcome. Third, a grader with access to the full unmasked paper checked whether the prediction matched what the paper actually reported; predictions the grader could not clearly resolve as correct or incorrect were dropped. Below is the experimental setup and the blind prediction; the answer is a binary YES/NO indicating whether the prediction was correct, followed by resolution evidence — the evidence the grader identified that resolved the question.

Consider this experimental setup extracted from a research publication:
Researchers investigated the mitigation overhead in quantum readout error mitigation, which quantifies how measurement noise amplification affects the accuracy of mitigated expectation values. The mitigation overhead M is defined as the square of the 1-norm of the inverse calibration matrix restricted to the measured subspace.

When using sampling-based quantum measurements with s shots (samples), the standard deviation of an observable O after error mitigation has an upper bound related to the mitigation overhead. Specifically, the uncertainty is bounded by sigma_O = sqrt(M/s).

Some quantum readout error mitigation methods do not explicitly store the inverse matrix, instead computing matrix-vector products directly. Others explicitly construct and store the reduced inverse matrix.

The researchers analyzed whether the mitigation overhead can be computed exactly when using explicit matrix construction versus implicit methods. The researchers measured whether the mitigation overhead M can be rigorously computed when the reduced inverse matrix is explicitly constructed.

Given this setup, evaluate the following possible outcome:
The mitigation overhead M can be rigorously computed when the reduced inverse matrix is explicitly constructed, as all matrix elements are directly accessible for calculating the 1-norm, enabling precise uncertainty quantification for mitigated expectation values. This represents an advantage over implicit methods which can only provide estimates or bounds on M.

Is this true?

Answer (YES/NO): YES